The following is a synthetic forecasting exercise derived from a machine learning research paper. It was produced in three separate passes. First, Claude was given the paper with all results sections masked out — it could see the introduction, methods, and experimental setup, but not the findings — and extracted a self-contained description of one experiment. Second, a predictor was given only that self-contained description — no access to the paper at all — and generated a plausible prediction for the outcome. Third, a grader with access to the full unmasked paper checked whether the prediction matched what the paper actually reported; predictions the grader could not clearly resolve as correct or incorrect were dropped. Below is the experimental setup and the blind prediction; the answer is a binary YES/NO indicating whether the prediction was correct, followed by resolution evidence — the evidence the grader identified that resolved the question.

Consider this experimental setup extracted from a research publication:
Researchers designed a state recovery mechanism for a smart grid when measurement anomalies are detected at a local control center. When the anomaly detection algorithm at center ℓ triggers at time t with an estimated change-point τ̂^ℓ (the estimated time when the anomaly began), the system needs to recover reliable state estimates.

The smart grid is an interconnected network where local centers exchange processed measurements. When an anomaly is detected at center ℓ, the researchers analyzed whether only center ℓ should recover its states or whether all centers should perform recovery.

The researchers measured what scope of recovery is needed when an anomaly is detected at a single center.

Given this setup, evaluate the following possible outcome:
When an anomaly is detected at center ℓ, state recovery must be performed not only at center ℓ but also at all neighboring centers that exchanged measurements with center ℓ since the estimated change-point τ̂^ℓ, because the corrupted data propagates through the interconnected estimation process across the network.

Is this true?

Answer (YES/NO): NO